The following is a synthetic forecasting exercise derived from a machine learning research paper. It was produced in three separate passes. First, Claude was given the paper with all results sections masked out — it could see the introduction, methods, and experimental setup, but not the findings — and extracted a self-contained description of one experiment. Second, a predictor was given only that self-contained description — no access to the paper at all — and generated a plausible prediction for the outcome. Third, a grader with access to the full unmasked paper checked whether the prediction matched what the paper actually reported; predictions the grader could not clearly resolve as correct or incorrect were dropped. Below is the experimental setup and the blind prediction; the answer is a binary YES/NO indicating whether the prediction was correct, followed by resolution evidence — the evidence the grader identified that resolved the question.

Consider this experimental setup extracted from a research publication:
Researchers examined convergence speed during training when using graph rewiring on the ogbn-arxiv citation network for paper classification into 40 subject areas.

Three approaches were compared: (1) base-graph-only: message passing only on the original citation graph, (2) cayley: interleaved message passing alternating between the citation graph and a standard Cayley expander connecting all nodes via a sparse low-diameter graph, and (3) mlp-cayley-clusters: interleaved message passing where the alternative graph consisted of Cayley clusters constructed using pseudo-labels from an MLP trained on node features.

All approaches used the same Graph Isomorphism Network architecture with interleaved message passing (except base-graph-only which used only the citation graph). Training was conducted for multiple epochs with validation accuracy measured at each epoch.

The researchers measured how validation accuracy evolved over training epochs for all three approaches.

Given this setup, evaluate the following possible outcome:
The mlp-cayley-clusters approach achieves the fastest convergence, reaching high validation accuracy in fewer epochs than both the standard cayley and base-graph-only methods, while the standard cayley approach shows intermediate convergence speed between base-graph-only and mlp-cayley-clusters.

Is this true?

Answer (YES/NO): NO